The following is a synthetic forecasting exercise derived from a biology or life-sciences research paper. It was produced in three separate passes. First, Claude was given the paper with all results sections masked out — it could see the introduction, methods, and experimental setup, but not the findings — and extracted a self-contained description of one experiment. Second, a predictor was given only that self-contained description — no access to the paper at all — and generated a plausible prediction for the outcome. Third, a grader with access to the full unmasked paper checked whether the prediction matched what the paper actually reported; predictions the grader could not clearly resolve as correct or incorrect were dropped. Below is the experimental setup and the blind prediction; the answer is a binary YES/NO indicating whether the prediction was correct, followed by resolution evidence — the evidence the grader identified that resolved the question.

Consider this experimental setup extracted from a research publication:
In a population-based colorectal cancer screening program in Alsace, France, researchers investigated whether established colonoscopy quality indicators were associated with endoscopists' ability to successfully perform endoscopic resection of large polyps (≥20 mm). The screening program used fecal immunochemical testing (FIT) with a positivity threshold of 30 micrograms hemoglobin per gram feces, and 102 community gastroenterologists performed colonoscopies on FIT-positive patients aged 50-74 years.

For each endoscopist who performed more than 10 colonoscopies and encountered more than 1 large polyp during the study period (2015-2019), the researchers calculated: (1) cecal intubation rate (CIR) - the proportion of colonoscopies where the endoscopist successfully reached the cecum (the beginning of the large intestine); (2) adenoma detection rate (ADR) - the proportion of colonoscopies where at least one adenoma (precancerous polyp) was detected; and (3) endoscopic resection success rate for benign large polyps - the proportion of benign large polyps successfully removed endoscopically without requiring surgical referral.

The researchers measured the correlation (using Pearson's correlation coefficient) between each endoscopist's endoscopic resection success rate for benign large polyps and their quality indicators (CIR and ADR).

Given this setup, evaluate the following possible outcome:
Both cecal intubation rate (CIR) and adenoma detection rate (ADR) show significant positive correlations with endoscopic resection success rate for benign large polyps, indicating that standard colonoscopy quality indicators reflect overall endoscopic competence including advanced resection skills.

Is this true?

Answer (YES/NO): YES